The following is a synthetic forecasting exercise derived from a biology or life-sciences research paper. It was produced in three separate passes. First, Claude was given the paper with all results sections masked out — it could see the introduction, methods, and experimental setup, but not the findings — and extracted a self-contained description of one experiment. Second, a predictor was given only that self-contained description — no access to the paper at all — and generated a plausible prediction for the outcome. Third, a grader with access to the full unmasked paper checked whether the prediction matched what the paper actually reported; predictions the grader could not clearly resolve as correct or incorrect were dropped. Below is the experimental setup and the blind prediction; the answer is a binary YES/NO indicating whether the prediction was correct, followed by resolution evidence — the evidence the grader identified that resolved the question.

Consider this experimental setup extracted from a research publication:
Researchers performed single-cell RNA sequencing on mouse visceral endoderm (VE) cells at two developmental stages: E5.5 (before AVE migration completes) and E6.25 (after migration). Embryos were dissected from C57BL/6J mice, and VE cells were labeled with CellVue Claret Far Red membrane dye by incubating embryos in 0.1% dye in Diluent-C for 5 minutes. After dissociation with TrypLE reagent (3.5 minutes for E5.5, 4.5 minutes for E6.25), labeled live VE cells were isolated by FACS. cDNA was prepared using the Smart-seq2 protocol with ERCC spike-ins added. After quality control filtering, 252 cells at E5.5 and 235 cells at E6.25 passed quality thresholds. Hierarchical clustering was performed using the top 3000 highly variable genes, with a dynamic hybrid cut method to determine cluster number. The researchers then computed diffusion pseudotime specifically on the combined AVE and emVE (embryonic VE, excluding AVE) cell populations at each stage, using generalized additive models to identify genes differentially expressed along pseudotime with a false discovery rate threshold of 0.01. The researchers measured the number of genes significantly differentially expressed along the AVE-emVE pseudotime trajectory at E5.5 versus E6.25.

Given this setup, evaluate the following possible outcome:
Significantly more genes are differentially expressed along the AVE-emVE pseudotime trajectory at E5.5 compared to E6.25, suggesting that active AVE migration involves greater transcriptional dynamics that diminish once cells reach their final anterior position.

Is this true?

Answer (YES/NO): NO